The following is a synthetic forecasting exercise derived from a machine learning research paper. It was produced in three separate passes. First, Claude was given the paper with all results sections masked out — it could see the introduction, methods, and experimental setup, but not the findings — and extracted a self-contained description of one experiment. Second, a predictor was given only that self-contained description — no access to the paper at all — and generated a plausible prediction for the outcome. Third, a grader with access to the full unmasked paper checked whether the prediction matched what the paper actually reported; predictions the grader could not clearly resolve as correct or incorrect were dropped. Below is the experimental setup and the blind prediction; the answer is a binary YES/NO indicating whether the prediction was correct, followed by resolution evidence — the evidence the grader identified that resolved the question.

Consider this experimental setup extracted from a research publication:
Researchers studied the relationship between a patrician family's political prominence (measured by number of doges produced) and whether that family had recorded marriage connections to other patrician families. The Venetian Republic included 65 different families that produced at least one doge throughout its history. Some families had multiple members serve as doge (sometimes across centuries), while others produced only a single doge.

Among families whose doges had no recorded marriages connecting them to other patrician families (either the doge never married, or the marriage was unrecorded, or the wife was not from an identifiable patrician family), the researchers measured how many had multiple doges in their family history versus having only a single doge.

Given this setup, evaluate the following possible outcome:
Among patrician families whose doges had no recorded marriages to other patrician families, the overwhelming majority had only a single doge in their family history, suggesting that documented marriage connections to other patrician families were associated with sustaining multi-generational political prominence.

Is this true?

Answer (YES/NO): YES